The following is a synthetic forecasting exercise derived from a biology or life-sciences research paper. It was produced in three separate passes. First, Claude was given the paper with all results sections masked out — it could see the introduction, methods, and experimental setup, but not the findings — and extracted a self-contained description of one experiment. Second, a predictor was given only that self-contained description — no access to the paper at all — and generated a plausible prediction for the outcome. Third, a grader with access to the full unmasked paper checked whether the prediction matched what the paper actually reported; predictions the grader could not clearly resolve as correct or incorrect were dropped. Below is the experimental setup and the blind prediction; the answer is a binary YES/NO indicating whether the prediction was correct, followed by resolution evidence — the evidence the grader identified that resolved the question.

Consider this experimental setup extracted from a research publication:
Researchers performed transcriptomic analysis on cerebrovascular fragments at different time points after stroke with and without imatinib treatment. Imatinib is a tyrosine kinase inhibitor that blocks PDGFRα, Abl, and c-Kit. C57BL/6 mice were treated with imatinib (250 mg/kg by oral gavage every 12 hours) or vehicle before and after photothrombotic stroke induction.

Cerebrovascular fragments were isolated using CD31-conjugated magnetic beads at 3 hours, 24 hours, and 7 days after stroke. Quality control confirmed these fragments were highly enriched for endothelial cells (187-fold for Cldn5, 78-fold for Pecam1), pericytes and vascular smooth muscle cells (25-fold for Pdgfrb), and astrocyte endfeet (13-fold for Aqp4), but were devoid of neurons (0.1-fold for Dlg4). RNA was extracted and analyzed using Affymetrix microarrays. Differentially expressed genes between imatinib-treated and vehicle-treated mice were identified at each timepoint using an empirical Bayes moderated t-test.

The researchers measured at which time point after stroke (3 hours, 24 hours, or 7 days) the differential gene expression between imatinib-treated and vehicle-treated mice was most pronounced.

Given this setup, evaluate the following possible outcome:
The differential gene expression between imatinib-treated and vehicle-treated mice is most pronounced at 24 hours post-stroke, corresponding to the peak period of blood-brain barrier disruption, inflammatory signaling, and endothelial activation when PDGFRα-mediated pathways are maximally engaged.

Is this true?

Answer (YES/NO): NO